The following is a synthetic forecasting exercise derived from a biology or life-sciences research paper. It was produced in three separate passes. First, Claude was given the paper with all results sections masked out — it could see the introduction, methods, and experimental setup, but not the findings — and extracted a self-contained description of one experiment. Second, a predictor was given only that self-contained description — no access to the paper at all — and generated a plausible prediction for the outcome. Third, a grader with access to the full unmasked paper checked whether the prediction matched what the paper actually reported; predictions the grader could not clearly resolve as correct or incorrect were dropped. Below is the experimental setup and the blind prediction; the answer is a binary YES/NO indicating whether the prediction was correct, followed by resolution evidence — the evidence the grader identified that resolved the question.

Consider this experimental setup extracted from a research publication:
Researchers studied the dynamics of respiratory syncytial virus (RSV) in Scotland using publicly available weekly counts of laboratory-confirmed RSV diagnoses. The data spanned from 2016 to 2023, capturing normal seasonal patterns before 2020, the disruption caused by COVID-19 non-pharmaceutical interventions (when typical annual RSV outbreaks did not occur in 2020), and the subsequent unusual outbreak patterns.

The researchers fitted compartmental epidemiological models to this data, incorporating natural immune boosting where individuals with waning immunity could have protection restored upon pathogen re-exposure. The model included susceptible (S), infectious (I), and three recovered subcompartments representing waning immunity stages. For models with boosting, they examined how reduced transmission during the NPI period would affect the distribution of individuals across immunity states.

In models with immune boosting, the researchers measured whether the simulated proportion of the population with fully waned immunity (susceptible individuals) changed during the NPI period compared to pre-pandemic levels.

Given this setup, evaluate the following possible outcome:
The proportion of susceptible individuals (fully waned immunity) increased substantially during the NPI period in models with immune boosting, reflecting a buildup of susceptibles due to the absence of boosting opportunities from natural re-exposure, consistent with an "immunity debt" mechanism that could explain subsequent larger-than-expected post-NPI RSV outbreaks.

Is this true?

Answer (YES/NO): YES